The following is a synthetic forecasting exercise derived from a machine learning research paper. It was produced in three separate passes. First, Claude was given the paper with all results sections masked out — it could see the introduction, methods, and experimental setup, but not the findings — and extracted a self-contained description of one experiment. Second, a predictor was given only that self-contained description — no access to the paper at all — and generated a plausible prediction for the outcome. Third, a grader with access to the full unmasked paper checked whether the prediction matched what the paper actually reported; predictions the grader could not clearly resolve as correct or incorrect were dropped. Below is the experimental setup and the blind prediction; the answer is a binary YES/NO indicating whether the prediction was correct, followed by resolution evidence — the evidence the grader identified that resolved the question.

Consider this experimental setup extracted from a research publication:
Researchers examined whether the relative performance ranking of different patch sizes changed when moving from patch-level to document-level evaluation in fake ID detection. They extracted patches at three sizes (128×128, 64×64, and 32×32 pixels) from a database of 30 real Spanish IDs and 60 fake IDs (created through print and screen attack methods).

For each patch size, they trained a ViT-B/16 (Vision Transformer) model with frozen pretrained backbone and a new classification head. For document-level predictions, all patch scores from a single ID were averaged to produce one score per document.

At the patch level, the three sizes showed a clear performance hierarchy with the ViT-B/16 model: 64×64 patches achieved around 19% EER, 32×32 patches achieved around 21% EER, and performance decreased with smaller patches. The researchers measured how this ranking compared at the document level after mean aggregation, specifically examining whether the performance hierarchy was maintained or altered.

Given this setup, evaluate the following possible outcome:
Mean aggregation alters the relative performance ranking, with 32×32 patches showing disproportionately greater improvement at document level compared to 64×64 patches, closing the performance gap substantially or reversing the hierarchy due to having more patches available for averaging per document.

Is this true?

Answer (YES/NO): YES